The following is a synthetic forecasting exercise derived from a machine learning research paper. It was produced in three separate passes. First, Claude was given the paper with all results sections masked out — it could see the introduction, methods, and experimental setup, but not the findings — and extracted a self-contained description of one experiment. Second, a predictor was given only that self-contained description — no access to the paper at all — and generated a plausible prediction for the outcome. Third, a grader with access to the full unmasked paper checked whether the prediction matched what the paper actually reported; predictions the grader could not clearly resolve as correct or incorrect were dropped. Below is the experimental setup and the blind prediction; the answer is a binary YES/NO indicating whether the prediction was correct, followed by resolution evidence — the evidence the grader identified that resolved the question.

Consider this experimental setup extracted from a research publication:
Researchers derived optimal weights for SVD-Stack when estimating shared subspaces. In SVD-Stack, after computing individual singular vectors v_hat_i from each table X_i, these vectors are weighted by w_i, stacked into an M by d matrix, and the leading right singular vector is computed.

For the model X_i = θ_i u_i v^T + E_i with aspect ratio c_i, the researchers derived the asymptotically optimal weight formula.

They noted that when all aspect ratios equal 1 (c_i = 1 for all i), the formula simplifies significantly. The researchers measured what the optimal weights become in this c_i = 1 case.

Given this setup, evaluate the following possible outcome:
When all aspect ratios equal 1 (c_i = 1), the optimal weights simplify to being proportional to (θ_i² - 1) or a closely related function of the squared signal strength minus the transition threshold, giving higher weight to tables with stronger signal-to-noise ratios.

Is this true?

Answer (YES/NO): NO